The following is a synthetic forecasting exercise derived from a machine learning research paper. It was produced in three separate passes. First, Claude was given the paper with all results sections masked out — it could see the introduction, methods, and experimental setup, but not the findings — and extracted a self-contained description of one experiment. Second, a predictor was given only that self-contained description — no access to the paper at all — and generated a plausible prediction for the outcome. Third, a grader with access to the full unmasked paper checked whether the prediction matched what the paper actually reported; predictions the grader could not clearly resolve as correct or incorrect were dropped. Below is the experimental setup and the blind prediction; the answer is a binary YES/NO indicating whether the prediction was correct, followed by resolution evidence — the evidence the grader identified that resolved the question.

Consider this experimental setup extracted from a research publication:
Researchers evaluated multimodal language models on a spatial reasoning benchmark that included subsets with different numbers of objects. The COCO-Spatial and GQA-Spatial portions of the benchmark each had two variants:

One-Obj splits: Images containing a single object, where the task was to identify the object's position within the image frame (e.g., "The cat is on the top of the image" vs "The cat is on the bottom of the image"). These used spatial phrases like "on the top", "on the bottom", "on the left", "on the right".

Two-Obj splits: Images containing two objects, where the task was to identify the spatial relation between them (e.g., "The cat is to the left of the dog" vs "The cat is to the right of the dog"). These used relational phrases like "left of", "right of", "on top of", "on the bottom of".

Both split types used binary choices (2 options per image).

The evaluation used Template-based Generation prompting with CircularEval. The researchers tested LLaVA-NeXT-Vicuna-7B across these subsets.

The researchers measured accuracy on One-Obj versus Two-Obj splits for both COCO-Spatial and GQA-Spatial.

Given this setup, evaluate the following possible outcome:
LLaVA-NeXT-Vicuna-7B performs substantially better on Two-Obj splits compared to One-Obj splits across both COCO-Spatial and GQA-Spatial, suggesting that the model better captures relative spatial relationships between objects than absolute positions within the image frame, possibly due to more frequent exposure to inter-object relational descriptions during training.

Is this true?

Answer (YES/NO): NO